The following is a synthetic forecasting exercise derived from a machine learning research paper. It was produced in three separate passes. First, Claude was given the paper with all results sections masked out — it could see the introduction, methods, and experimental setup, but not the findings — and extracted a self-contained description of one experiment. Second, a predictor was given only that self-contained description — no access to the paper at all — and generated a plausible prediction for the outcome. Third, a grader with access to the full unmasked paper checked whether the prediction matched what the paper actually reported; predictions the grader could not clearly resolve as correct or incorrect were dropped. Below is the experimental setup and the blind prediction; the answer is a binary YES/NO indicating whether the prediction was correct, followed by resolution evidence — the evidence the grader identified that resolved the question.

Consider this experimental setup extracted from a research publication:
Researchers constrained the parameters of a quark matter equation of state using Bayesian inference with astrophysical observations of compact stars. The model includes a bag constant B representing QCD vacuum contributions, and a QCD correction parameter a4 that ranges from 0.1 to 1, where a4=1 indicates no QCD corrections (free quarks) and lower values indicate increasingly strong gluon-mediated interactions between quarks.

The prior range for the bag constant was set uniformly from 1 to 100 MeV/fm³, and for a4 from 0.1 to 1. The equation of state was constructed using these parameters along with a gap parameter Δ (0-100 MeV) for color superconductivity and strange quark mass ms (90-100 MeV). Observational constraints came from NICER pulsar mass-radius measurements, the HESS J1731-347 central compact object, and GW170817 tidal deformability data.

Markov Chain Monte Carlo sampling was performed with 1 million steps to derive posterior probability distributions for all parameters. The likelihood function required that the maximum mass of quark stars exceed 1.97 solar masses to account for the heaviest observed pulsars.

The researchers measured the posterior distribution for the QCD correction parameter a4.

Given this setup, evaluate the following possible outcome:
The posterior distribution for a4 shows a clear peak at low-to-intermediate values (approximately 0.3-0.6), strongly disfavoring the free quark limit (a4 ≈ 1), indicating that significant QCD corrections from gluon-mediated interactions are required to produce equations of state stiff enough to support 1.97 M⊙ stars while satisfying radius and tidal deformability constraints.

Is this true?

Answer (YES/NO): NO